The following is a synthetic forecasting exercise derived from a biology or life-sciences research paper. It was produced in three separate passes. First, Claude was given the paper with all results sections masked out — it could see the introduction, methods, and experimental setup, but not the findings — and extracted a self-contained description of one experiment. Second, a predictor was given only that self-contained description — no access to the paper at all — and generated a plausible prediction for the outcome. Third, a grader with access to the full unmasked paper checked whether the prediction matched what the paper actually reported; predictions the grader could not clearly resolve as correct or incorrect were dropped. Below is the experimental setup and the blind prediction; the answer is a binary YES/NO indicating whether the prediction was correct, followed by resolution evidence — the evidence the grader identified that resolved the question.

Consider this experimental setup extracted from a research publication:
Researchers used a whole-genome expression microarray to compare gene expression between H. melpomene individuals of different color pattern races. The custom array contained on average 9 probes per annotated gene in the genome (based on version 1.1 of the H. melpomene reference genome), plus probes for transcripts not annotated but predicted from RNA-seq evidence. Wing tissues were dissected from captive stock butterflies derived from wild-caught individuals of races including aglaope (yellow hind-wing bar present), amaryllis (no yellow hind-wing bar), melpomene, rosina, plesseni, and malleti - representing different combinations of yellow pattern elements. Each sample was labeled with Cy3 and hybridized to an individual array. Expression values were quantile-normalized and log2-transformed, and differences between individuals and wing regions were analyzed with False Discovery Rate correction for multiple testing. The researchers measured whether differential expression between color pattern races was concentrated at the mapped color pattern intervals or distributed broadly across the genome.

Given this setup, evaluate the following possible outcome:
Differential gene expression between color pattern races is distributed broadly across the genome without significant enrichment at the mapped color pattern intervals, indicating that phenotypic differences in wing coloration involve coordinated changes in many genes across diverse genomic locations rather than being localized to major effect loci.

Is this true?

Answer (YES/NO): NO